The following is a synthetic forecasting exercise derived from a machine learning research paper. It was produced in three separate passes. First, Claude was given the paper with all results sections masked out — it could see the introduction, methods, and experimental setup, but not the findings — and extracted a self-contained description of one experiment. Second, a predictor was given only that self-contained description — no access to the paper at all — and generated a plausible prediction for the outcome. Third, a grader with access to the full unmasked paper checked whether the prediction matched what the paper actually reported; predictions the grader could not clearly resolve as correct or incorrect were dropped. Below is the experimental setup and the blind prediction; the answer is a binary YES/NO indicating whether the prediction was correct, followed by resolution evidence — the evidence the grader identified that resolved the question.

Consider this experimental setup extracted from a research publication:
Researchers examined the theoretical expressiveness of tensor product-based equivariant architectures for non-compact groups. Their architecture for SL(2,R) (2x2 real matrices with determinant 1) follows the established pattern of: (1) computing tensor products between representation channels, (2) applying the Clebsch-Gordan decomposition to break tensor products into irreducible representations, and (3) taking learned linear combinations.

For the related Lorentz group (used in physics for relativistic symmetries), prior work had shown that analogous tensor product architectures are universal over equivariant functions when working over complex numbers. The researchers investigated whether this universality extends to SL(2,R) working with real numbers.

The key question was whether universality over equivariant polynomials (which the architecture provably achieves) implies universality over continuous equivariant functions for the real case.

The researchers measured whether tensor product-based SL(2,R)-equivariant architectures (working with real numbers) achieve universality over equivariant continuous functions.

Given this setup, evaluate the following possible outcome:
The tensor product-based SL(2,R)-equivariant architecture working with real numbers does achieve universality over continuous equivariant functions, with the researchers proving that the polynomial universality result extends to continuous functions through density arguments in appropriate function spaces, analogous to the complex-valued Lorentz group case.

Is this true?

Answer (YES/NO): NO